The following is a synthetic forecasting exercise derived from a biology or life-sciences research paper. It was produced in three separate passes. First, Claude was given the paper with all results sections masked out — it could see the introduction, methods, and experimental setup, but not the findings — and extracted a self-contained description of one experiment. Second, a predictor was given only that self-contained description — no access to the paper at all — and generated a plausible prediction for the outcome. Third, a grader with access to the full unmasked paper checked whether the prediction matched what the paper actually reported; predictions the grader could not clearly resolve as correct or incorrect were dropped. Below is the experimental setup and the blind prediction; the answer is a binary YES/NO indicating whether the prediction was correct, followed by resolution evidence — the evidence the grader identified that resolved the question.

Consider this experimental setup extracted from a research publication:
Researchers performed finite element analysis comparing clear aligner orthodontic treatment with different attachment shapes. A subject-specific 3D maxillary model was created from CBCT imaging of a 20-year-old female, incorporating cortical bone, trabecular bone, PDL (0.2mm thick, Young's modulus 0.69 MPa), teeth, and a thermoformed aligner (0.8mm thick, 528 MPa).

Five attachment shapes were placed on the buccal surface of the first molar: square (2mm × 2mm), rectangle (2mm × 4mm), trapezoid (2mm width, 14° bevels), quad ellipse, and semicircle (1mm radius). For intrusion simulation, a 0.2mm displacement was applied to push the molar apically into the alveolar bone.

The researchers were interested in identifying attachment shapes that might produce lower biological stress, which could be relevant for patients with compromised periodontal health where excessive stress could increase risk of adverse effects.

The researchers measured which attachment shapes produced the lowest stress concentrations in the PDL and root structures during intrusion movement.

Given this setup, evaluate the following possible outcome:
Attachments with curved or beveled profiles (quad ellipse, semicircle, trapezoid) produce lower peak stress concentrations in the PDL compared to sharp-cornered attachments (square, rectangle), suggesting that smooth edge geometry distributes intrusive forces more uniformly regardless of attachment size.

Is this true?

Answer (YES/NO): NO